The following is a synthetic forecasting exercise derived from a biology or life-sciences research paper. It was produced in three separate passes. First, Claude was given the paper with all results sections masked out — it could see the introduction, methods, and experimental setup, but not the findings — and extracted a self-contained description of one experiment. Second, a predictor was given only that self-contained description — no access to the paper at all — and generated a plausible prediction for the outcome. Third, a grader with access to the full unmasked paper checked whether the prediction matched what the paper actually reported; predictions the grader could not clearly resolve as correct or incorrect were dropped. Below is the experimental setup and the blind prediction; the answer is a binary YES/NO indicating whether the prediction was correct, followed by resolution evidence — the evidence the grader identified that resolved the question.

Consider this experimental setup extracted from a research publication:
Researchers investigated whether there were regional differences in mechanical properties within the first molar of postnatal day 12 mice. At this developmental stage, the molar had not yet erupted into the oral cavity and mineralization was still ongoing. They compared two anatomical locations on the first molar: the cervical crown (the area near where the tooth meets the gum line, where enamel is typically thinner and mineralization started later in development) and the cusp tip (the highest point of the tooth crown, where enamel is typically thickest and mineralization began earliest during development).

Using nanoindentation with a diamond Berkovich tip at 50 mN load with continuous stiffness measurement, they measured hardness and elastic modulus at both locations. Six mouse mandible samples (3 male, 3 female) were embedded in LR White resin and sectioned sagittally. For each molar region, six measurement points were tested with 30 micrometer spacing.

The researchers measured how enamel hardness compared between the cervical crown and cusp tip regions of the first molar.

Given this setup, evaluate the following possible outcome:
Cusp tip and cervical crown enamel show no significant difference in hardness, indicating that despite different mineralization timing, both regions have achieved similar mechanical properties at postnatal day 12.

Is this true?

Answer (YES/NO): NO